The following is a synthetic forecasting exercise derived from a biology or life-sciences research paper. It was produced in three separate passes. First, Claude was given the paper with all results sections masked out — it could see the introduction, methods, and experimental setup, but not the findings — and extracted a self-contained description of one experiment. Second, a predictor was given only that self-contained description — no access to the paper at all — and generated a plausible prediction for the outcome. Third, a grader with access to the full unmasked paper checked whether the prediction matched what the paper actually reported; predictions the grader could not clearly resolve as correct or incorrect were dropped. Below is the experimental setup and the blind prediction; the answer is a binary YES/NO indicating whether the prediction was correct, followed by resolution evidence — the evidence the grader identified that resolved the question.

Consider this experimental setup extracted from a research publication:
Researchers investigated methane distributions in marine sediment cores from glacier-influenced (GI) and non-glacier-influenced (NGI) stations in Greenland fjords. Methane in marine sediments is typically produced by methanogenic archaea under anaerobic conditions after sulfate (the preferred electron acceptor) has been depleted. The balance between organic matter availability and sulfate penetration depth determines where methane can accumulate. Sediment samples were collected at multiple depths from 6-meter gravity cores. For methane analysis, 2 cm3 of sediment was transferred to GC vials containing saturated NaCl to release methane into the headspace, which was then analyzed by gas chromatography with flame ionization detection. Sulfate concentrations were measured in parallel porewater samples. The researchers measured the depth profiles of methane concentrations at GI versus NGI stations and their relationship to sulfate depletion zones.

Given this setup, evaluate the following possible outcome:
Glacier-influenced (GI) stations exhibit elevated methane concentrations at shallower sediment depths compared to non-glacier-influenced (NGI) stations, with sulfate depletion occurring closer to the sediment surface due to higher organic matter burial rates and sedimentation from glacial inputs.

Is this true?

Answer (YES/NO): NO